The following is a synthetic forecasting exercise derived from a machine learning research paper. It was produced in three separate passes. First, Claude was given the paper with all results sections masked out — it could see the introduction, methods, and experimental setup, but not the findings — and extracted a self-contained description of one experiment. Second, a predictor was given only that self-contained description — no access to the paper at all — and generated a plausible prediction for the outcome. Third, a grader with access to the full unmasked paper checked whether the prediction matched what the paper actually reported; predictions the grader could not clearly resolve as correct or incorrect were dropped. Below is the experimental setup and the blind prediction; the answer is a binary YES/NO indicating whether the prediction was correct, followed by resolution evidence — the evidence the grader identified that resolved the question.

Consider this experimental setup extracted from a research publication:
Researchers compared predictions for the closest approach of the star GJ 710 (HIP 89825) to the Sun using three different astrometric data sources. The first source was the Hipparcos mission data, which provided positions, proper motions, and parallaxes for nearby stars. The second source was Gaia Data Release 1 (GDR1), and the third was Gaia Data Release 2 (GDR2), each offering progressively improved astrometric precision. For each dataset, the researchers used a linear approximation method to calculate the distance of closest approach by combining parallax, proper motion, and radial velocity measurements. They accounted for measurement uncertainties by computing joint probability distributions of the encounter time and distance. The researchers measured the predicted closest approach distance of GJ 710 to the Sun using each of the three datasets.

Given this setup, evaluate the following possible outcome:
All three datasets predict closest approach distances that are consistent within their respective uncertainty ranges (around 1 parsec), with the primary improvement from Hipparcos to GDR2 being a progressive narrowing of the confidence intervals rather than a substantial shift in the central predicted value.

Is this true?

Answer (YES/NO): NO